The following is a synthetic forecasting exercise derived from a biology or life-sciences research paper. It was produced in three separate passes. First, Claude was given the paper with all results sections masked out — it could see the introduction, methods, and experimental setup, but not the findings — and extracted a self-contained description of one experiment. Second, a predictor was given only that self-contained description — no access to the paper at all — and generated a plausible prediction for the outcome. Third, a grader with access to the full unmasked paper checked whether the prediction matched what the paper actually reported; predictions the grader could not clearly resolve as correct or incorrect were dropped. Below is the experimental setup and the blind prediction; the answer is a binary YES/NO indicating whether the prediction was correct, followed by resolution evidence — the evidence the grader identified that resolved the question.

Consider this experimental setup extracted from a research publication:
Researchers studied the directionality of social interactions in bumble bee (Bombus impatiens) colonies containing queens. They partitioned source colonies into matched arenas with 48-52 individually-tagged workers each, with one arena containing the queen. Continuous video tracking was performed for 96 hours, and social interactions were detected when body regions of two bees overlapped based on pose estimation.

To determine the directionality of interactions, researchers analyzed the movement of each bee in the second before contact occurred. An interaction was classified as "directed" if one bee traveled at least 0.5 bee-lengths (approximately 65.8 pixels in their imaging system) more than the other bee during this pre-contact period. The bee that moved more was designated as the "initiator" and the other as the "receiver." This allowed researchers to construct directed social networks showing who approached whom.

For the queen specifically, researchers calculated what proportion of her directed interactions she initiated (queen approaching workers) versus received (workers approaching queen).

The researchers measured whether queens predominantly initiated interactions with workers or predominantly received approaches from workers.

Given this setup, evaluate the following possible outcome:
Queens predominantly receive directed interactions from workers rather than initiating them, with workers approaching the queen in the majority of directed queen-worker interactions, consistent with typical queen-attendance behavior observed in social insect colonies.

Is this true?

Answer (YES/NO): YES